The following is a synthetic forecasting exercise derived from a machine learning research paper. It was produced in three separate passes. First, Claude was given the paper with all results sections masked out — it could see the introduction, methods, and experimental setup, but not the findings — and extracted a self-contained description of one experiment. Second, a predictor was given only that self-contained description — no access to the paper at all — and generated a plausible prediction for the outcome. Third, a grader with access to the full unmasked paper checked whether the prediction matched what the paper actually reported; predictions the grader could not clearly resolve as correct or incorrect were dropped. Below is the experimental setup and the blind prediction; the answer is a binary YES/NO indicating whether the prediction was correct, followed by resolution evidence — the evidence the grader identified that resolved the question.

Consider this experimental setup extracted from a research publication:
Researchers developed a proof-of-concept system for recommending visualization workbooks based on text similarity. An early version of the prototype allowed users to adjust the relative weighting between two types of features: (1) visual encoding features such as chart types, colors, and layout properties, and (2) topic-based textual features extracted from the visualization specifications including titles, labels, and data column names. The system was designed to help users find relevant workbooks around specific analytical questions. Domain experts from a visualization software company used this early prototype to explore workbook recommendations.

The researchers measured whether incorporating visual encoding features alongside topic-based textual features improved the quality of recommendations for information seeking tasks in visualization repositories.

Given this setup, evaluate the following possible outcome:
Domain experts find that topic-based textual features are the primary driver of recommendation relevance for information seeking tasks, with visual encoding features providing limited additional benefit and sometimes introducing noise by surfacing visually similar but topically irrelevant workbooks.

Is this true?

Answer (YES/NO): YES